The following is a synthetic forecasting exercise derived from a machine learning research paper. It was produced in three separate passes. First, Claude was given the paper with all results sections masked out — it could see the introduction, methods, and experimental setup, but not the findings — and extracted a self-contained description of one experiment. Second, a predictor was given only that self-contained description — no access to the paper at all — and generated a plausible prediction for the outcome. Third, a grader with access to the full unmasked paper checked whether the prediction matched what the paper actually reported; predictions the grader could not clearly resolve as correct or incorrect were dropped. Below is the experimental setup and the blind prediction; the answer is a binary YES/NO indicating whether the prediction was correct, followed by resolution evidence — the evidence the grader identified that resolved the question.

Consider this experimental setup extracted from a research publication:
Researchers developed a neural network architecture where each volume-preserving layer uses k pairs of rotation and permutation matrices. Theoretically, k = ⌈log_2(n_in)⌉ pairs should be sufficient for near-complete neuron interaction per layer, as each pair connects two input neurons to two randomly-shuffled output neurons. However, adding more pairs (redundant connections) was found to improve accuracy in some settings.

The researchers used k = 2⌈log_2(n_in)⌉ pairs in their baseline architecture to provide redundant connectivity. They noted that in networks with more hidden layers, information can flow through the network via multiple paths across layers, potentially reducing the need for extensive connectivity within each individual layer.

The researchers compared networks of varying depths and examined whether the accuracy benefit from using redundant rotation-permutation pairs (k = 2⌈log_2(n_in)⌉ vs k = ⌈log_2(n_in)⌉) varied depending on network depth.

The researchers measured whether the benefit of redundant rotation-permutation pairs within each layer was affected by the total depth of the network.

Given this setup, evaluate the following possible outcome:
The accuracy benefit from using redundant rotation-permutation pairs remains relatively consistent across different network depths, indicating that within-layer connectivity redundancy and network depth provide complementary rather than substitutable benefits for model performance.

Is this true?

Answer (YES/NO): NO